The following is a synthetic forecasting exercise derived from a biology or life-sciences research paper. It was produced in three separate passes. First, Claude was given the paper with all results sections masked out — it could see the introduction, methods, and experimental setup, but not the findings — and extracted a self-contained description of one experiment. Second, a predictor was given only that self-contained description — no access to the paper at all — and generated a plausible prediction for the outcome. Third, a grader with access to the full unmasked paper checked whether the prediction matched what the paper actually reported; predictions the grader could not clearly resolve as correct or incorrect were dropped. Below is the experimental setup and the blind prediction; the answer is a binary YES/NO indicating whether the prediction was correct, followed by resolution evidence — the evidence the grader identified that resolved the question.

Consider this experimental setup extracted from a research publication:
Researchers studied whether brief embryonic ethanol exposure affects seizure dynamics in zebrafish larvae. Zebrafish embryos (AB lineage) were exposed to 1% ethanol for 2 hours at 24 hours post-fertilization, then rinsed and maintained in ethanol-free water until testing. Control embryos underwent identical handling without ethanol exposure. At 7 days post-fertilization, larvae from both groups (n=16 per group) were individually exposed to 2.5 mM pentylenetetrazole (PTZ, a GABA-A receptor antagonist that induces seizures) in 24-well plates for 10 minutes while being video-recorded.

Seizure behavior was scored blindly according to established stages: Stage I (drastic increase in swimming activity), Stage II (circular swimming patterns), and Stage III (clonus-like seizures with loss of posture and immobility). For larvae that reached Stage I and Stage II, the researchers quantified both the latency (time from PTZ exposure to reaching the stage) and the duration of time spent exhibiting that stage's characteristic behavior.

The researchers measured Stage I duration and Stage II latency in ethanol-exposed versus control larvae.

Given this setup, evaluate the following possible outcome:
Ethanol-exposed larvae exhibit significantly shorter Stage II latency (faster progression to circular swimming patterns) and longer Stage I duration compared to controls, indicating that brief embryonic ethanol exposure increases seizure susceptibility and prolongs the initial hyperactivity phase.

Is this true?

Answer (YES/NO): YES